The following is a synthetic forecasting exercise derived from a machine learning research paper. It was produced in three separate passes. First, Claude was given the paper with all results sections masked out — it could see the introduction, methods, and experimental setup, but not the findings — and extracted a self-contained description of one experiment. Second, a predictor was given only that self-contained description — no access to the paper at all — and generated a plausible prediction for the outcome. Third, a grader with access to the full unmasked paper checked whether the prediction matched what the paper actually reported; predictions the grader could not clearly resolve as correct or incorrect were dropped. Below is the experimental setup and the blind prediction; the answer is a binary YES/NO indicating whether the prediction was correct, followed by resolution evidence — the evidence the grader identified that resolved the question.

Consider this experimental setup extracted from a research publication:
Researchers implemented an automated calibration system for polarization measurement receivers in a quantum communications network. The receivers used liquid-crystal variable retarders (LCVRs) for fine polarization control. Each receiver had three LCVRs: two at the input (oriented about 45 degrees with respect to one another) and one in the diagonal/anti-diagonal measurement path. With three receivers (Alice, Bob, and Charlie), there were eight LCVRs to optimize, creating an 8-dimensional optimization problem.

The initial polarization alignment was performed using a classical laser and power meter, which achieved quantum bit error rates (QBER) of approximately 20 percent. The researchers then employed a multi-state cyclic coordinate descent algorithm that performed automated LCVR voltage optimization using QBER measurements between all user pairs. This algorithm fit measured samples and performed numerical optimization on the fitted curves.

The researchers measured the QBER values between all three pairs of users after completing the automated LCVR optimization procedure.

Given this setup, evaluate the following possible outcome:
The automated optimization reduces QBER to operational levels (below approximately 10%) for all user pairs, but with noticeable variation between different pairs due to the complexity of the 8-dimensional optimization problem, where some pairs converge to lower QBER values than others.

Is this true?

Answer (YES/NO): YES